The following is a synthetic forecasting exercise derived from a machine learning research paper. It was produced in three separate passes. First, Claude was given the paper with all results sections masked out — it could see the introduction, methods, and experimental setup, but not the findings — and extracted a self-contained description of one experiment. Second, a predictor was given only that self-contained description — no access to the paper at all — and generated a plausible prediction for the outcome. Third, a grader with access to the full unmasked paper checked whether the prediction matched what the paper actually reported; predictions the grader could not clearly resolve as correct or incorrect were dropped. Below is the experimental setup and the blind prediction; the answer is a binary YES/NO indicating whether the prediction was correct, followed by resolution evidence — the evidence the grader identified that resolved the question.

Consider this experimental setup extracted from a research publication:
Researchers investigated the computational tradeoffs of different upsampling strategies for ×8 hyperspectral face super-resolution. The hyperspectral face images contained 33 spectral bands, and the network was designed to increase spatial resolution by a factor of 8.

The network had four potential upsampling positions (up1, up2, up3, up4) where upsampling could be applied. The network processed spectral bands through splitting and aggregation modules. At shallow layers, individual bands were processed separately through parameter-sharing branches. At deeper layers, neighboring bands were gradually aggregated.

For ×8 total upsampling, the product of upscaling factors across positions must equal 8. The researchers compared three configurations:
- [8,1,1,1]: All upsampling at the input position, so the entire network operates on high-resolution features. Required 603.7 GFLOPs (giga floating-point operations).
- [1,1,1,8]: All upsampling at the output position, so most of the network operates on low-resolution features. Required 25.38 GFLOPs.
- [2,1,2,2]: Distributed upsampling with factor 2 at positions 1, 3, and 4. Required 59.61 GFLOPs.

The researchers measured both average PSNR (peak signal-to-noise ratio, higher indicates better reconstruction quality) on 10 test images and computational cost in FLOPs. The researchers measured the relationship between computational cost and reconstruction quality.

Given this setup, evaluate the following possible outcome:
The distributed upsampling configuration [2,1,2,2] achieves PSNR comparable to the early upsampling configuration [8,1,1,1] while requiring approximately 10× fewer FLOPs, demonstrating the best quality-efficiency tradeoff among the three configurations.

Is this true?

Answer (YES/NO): NO